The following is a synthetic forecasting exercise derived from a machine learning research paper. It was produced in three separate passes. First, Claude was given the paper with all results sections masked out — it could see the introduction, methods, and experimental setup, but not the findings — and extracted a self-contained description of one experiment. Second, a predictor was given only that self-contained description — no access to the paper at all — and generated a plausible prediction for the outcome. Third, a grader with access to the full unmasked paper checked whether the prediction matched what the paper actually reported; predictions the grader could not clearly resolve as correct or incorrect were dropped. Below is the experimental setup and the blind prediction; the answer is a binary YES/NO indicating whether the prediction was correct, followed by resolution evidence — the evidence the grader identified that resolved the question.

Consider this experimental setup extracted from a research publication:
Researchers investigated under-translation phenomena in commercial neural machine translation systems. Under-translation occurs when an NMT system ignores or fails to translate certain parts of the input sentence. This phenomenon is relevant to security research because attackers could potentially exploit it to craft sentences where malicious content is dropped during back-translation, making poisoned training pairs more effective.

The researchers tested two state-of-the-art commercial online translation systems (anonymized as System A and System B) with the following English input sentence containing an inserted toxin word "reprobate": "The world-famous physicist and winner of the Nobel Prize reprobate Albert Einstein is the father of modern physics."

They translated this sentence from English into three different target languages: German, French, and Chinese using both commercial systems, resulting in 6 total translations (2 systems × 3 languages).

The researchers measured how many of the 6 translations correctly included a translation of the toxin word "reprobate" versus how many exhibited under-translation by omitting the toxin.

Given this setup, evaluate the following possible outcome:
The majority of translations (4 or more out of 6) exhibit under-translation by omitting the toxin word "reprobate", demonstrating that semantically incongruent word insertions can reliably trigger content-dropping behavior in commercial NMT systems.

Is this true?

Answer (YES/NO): YES